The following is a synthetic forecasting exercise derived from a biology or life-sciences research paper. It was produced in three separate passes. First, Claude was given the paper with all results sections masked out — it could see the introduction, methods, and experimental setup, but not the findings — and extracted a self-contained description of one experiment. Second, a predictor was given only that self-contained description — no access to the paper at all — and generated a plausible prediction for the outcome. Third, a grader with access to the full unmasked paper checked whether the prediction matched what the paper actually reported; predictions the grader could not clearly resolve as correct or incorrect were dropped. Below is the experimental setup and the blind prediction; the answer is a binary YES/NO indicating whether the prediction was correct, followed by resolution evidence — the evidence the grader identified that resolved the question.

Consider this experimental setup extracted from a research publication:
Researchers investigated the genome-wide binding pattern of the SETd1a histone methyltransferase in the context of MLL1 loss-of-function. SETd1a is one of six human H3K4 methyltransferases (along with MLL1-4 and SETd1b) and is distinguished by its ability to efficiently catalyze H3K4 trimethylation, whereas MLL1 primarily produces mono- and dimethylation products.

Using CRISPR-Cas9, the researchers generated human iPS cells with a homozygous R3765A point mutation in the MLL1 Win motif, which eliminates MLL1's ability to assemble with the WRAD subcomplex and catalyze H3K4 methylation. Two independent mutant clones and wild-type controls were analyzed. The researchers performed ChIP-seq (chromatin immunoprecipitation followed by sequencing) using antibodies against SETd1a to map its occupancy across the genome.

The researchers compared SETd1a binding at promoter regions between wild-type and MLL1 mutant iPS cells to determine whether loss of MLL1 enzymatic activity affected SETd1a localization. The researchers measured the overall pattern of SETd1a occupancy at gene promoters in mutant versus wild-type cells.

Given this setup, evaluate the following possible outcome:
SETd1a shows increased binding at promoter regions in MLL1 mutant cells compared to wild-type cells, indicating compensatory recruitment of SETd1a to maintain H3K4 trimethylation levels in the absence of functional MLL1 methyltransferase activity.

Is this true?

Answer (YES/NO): NO